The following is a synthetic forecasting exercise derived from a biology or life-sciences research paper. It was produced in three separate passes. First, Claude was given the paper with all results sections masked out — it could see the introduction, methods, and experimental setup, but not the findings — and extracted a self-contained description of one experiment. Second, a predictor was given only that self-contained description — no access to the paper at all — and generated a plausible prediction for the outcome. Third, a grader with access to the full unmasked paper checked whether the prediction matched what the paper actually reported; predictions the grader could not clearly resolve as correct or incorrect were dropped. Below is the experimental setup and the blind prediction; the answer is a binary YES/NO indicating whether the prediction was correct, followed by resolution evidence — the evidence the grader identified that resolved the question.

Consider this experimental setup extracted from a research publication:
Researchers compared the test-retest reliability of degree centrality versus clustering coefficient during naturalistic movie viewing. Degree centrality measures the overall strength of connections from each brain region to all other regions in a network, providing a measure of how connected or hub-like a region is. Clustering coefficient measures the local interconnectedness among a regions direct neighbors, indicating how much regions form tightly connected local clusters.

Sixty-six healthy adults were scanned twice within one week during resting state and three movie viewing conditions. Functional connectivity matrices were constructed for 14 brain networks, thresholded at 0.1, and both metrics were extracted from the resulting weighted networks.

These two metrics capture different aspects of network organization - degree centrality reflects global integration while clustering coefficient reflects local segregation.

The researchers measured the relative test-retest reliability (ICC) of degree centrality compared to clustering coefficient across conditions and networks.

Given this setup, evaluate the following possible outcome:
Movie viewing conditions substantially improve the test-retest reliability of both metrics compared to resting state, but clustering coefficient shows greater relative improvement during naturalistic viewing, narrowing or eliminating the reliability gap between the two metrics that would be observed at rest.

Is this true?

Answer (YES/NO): NO